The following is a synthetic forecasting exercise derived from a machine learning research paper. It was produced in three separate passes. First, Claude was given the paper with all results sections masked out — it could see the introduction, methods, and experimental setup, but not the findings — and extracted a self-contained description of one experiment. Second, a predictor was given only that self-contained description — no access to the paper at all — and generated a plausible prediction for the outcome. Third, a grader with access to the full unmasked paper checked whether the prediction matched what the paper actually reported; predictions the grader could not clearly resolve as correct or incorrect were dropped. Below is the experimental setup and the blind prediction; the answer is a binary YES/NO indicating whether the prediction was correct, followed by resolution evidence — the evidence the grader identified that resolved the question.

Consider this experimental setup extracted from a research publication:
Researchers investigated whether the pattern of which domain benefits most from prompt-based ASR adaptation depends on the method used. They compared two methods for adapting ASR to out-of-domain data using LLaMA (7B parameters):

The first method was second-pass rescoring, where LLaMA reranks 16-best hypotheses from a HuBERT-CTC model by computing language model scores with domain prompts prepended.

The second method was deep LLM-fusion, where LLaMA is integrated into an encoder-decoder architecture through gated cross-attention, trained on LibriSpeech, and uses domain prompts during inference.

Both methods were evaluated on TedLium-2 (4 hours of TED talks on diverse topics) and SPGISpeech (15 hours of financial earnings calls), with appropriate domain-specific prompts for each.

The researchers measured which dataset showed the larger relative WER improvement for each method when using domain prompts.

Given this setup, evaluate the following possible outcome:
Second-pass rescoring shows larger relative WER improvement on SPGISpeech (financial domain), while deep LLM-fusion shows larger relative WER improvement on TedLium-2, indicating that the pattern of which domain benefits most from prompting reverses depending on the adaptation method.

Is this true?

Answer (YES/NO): NO